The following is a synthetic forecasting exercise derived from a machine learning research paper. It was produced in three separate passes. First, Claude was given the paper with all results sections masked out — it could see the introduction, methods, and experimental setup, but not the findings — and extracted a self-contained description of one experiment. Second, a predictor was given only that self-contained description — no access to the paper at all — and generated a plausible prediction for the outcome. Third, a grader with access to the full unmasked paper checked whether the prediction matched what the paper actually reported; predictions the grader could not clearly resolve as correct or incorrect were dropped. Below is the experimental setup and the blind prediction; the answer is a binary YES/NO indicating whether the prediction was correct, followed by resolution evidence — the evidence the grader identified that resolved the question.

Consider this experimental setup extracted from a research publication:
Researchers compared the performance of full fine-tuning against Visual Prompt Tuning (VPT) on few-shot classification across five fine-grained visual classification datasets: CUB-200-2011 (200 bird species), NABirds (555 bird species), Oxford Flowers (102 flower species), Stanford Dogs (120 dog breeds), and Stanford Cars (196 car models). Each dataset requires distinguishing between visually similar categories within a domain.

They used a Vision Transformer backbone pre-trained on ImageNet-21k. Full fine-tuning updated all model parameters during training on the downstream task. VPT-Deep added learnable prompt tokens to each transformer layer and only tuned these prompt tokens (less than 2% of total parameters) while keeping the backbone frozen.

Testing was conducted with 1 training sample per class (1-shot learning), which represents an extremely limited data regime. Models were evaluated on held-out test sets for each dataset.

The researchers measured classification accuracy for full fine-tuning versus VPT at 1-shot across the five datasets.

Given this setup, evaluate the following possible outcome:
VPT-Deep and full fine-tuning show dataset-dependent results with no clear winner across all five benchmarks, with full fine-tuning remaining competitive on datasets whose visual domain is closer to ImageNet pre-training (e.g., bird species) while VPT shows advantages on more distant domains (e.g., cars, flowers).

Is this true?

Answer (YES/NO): NO